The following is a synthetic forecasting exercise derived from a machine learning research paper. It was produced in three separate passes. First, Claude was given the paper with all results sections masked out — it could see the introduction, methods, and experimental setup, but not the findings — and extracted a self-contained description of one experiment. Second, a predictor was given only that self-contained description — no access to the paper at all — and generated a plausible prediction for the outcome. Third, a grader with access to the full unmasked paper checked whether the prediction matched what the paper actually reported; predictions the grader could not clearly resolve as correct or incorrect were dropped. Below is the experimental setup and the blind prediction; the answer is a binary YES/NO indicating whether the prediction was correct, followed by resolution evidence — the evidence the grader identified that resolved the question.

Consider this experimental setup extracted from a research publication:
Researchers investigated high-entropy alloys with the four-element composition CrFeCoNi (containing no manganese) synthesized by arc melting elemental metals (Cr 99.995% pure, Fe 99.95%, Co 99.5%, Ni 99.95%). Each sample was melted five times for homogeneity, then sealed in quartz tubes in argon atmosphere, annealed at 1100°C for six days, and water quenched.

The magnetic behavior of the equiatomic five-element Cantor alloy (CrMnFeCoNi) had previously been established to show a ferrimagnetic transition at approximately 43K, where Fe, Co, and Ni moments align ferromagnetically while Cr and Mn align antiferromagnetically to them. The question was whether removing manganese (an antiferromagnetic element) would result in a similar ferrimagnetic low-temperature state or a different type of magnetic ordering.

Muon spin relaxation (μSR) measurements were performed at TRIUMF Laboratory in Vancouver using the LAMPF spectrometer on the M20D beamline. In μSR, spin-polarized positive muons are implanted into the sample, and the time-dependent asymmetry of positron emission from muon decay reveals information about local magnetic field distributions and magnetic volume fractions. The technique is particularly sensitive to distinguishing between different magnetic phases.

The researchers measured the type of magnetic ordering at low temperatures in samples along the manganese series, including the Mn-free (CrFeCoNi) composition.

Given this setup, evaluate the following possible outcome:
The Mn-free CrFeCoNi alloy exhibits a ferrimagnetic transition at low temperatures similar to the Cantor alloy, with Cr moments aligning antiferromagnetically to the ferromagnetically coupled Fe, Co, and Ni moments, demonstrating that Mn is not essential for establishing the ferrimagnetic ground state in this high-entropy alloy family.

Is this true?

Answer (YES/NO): NO